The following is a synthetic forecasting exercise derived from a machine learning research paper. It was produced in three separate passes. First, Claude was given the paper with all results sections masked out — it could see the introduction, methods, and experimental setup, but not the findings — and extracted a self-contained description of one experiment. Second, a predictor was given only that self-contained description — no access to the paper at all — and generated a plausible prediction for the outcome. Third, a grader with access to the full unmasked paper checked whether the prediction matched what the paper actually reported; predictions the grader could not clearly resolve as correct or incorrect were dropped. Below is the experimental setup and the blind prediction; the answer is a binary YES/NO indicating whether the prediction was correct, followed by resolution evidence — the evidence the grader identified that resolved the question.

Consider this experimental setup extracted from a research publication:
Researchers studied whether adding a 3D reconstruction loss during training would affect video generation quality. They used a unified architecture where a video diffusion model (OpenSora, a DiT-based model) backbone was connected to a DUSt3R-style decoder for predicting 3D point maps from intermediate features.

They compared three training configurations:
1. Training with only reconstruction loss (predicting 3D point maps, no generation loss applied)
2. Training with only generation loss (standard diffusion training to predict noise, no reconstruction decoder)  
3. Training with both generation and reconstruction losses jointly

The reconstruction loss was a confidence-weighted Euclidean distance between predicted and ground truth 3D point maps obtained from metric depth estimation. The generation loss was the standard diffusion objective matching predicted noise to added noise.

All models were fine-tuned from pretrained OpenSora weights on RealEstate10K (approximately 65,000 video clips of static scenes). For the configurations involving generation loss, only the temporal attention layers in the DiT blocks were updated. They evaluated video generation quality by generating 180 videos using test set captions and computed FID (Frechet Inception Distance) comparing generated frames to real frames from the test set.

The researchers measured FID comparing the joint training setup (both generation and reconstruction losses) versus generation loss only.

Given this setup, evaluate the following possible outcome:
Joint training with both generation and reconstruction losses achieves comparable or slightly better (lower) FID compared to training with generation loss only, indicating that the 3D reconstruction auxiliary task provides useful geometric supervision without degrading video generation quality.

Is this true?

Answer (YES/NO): YES